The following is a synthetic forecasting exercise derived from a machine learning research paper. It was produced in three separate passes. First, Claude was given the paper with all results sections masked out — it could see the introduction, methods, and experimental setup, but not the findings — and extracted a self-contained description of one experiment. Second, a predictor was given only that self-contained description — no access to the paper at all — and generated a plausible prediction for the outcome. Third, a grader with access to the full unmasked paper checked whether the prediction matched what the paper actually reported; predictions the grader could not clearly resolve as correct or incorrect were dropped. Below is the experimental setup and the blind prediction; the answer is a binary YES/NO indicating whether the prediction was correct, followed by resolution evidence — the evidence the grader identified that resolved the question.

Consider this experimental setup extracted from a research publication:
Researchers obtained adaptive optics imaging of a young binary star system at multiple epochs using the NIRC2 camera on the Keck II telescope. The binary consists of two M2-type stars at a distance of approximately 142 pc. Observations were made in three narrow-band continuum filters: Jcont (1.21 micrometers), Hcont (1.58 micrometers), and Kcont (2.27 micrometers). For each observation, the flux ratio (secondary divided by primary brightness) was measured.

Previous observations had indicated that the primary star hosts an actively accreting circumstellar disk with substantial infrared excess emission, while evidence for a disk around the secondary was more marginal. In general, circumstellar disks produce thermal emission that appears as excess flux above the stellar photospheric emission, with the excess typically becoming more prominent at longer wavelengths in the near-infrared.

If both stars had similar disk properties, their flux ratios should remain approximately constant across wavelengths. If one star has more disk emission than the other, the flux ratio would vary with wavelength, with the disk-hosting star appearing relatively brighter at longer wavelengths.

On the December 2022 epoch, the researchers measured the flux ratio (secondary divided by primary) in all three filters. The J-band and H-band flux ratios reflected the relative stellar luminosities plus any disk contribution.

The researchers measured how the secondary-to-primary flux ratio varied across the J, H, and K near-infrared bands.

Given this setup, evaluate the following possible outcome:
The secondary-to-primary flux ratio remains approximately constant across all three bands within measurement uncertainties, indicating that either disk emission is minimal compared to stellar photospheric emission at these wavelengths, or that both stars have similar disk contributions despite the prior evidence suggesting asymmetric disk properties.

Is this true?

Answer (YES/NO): NO